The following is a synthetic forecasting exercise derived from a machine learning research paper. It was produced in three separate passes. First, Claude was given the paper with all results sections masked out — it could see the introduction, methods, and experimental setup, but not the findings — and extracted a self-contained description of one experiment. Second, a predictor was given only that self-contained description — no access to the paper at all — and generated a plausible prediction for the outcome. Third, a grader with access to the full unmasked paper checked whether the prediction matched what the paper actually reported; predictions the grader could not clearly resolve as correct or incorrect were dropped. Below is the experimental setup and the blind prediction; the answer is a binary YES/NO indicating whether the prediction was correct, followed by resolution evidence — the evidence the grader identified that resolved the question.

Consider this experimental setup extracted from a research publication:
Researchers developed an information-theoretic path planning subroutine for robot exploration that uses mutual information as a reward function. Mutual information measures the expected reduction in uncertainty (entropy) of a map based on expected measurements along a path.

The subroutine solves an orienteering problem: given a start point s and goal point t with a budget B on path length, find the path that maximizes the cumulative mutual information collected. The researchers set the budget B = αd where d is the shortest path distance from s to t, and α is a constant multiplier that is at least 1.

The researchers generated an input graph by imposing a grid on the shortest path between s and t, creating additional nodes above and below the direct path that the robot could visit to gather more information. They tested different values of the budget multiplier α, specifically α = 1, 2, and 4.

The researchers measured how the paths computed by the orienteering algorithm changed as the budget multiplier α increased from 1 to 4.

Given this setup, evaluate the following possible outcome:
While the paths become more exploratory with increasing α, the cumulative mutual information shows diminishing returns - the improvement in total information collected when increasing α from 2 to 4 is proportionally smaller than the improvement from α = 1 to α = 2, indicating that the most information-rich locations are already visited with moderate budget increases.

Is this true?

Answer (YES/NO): NO